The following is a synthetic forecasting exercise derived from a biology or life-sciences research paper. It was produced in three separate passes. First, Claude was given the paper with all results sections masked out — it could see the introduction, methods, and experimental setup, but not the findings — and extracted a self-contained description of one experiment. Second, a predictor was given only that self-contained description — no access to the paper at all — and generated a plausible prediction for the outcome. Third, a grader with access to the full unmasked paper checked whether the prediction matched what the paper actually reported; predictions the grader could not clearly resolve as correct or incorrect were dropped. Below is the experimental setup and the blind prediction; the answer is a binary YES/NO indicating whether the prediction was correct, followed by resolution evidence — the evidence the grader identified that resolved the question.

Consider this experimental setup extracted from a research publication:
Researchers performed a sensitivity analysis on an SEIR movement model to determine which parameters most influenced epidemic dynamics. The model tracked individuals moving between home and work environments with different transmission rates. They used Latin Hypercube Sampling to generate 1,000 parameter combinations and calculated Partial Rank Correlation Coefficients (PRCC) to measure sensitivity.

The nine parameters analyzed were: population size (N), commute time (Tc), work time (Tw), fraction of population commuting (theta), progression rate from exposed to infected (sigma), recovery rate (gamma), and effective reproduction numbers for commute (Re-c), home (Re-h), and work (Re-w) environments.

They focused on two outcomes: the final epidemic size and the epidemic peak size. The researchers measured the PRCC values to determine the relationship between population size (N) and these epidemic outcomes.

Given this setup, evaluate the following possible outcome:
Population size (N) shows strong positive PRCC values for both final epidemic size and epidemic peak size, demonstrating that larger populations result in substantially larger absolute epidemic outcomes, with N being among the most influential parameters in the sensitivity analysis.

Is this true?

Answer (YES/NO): NO